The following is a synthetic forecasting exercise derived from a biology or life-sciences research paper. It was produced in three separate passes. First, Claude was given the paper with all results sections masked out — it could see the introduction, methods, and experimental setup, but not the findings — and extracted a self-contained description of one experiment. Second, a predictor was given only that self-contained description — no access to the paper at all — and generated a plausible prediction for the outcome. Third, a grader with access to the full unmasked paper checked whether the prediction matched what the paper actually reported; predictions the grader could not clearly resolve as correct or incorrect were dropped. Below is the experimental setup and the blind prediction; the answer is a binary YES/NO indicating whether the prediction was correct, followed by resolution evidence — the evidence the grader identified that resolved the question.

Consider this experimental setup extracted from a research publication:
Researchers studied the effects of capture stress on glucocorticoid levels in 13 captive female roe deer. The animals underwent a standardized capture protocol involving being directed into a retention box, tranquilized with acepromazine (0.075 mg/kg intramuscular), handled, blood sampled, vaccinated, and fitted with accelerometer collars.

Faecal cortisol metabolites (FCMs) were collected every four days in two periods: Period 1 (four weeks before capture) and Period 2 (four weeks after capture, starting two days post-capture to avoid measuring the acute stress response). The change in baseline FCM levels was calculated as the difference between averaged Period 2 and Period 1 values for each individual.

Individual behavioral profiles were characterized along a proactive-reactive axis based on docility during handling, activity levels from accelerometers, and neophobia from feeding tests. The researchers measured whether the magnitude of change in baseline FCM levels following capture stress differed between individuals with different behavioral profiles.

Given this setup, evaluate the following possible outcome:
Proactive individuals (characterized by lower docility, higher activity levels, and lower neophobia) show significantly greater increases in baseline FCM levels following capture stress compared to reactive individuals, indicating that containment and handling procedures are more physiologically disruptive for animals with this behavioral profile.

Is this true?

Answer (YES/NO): NO